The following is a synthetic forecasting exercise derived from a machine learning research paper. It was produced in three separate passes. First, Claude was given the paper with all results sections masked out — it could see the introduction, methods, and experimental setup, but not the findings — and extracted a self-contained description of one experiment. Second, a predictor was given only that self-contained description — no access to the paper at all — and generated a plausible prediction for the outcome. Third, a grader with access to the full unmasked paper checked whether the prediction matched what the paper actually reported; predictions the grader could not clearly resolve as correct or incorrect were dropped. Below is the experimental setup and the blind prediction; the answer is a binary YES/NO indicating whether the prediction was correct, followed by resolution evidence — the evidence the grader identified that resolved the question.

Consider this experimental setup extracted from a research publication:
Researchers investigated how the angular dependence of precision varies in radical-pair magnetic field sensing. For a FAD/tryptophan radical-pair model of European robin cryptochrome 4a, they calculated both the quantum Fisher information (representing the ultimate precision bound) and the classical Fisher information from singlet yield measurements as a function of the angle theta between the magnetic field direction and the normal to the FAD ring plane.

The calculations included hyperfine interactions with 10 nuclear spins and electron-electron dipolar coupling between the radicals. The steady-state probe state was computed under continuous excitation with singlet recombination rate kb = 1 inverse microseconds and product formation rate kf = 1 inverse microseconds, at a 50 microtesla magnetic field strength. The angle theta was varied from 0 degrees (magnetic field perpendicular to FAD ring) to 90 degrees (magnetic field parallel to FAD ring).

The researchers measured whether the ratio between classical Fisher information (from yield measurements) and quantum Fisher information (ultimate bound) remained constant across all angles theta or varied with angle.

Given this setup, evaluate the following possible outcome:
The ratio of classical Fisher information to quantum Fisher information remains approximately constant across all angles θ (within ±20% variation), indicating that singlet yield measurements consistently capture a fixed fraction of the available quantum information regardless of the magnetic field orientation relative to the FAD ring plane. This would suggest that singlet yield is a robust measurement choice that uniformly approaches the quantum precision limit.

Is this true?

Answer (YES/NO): NO